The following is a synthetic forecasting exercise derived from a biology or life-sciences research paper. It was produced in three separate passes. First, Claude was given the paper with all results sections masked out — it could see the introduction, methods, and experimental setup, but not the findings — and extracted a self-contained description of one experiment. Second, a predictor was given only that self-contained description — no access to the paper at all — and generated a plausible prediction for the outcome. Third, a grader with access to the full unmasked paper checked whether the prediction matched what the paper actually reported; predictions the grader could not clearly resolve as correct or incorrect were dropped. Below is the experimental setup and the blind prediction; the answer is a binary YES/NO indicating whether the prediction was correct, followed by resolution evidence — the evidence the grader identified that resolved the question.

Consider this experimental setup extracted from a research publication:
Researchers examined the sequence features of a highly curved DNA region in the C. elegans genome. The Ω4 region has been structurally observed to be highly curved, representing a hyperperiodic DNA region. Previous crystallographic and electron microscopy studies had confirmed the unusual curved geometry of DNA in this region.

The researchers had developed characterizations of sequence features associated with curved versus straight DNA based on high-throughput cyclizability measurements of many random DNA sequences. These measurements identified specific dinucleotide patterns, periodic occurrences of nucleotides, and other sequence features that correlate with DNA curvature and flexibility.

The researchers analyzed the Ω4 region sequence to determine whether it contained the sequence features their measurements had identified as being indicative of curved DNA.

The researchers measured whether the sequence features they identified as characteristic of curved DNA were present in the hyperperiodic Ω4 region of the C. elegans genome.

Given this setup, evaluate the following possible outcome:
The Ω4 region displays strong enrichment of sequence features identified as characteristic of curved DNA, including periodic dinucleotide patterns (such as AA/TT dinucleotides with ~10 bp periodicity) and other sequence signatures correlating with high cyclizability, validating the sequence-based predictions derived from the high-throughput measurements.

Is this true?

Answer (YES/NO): YES